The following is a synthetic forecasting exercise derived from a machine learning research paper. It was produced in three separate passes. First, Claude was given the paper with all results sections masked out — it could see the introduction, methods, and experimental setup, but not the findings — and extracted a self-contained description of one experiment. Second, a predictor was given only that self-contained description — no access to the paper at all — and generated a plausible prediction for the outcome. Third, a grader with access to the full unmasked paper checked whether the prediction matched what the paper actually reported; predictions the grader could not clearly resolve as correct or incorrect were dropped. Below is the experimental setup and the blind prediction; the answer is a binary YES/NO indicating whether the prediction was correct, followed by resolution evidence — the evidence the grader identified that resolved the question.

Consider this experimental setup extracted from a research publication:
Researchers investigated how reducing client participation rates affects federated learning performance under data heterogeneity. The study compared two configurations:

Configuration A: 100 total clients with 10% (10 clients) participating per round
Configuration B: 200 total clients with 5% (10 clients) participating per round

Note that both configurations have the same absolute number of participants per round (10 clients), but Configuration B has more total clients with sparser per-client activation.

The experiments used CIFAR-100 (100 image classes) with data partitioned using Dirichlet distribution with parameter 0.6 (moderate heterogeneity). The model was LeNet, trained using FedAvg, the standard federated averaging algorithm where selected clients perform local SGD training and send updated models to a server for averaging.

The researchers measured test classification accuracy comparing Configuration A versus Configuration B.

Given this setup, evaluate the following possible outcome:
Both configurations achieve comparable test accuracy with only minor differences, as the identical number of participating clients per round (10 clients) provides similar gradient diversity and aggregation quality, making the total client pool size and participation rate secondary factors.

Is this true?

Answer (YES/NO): NO